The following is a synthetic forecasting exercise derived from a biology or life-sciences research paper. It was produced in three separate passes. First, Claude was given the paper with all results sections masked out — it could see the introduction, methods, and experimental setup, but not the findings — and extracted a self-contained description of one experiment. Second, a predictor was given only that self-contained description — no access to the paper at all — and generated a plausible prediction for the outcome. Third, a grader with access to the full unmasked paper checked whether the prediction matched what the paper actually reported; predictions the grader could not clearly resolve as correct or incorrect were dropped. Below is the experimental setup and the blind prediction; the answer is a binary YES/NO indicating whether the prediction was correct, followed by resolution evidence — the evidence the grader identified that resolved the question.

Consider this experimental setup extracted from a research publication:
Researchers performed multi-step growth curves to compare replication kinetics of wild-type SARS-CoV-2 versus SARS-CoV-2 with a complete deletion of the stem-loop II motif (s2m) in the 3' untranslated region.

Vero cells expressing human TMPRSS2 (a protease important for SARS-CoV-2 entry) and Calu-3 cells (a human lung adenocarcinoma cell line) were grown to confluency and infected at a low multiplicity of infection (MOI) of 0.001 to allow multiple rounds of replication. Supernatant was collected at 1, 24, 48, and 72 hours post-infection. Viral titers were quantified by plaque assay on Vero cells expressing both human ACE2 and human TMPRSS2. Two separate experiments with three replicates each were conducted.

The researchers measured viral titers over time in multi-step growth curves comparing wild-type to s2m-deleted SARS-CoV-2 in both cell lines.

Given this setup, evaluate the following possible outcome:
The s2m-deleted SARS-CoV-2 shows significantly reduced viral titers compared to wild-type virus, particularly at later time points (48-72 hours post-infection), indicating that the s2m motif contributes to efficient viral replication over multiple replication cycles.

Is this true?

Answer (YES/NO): NO